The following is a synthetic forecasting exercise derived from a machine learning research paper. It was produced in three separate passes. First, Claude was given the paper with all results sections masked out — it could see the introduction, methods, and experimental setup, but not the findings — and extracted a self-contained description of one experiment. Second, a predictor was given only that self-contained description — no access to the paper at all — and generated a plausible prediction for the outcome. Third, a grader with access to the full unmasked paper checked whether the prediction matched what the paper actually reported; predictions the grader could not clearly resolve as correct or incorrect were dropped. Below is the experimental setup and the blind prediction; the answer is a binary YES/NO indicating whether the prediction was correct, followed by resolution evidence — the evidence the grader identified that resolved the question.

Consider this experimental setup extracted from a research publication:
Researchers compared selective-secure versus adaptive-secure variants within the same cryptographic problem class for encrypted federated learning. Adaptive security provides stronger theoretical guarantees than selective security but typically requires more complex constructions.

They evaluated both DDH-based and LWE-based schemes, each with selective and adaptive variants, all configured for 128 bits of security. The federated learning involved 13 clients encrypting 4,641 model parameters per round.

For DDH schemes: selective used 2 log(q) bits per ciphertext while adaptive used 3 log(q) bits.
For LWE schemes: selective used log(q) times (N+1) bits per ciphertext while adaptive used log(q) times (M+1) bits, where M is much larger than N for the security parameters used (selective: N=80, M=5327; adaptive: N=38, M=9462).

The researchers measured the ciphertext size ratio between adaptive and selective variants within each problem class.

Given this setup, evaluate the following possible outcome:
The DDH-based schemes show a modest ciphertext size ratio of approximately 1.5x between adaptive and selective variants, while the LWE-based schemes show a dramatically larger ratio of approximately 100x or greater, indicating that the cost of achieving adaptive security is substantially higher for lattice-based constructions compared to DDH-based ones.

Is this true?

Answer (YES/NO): YES